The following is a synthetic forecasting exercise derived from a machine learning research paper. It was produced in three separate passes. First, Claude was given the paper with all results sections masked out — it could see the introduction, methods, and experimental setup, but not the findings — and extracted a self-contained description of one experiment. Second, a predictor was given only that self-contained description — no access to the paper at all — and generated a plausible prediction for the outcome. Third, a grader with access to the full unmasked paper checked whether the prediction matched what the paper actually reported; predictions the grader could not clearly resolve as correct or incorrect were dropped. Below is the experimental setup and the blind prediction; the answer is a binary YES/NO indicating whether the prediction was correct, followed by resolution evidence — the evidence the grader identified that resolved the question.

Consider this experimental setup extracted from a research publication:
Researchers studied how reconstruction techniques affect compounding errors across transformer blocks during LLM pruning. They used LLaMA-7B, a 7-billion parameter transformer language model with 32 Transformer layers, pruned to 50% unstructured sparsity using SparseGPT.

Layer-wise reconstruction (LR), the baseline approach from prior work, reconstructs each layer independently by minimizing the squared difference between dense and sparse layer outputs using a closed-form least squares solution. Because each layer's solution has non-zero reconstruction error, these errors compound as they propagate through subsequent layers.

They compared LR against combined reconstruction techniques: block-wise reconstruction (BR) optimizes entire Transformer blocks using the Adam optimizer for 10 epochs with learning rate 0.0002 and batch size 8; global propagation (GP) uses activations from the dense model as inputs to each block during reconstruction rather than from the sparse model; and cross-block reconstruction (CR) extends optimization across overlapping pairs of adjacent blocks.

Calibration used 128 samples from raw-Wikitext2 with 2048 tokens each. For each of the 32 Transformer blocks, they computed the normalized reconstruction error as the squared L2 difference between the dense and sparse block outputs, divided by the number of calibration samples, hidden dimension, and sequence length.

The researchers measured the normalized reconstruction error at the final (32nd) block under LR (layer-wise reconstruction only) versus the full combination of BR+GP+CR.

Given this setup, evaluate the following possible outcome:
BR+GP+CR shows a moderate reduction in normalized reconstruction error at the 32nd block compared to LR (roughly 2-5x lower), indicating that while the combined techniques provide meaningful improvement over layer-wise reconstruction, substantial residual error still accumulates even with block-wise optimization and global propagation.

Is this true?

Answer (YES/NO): NO